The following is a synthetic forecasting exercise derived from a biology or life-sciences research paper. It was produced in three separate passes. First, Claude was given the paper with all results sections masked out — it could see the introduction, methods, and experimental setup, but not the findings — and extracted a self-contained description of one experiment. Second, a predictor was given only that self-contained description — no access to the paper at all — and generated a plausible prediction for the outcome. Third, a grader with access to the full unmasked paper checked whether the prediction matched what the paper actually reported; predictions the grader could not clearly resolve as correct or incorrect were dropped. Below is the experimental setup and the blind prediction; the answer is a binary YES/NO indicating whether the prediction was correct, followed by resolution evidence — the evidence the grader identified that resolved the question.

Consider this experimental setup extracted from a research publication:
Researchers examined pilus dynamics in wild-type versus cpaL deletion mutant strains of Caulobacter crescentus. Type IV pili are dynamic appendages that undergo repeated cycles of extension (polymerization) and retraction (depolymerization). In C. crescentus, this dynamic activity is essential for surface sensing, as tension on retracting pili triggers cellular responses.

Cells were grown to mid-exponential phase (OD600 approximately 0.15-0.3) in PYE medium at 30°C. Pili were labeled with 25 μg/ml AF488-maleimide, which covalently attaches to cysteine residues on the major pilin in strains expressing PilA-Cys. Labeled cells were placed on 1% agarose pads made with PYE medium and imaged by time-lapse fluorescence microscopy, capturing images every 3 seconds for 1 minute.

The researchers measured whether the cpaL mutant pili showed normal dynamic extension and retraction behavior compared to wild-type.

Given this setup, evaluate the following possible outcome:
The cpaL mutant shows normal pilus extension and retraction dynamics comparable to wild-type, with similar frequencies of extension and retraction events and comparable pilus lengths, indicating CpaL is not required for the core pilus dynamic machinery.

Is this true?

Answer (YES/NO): NO